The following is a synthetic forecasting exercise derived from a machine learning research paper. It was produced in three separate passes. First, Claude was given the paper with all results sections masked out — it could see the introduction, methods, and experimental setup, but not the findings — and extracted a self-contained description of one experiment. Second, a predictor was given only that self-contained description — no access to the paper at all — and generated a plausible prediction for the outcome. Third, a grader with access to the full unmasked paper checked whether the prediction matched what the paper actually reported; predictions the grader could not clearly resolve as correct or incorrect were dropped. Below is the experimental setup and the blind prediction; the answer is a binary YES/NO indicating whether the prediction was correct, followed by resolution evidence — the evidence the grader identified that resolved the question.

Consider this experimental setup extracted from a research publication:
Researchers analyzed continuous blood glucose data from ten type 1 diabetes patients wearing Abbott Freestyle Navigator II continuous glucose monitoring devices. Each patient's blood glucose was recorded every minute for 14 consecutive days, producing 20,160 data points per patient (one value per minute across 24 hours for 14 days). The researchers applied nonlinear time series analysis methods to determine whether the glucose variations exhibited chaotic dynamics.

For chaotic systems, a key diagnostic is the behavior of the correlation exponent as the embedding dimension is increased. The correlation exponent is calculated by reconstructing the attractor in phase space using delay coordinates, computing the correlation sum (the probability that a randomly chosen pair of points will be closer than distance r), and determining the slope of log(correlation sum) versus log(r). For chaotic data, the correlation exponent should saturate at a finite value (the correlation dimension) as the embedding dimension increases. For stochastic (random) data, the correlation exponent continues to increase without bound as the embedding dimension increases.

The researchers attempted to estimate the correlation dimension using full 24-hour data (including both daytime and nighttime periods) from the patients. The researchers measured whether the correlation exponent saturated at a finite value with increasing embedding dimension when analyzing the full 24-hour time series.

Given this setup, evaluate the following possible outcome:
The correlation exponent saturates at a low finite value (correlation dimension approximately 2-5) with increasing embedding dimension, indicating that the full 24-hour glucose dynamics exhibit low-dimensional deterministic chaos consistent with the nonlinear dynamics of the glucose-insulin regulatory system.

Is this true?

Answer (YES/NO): NO